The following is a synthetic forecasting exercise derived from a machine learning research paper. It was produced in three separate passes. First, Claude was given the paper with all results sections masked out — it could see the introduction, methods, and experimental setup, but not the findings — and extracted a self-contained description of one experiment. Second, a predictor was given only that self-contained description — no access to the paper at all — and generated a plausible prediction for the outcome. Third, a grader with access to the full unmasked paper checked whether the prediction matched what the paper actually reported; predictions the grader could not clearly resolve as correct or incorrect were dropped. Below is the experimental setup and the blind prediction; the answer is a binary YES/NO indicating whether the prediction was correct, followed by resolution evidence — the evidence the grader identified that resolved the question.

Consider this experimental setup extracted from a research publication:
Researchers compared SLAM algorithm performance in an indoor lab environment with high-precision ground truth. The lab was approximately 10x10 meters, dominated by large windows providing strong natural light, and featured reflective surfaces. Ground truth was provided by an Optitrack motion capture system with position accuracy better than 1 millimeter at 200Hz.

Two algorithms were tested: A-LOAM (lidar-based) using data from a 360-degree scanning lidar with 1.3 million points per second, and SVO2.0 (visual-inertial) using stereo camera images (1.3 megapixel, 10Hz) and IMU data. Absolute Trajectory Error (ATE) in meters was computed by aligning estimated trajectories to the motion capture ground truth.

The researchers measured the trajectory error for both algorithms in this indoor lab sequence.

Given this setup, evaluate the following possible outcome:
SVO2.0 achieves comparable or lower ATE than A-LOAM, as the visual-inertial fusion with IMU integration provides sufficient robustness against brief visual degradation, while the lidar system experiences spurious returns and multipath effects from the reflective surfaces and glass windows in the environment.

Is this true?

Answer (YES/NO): YES